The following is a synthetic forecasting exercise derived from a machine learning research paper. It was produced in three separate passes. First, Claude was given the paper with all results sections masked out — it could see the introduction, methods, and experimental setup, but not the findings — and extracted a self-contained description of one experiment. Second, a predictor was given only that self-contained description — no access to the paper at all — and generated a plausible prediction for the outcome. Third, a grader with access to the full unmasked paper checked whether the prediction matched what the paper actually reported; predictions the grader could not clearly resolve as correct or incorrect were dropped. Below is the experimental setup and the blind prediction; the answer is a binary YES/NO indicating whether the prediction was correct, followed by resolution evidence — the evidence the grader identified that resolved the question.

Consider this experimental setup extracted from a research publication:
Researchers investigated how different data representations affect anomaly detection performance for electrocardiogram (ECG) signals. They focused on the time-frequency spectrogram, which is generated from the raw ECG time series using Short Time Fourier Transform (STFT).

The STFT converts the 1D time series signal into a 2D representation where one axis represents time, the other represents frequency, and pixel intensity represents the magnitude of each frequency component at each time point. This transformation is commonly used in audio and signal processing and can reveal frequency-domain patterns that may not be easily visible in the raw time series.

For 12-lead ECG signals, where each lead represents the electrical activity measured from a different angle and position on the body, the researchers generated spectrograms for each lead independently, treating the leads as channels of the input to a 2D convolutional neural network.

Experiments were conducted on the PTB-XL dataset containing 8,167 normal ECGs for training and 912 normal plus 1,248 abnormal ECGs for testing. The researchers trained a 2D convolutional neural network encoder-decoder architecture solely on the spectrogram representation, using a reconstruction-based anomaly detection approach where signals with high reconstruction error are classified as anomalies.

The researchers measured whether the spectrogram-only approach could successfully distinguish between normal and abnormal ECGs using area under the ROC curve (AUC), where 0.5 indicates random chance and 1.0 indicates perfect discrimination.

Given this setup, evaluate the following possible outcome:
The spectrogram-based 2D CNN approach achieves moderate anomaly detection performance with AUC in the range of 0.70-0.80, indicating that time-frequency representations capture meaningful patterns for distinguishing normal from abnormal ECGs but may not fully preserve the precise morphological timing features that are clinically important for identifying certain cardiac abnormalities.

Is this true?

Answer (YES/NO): YES